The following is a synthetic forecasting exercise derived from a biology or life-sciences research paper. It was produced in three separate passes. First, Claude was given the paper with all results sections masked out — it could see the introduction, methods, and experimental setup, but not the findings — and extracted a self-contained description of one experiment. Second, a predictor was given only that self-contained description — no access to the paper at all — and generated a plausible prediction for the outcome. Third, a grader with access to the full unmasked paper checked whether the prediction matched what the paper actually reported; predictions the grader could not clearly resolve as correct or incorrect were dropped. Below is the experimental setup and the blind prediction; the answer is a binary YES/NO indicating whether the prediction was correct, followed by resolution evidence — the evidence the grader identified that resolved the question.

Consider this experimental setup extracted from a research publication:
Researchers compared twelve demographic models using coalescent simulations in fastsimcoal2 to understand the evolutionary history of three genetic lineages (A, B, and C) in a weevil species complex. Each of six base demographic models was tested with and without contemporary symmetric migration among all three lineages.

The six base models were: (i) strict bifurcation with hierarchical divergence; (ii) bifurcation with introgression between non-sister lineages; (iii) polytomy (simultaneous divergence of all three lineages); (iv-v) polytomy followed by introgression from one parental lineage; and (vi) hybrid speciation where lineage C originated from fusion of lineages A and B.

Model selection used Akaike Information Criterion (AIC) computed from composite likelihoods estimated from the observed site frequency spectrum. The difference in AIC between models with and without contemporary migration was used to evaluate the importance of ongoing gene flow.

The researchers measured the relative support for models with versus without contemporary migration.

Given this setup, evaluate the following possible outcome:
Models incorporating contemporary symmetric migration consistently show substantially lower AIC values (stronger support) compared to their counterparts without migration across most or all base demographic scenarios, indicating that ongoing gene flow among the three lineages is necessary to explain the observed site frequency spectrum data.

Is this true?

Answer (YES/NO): YES